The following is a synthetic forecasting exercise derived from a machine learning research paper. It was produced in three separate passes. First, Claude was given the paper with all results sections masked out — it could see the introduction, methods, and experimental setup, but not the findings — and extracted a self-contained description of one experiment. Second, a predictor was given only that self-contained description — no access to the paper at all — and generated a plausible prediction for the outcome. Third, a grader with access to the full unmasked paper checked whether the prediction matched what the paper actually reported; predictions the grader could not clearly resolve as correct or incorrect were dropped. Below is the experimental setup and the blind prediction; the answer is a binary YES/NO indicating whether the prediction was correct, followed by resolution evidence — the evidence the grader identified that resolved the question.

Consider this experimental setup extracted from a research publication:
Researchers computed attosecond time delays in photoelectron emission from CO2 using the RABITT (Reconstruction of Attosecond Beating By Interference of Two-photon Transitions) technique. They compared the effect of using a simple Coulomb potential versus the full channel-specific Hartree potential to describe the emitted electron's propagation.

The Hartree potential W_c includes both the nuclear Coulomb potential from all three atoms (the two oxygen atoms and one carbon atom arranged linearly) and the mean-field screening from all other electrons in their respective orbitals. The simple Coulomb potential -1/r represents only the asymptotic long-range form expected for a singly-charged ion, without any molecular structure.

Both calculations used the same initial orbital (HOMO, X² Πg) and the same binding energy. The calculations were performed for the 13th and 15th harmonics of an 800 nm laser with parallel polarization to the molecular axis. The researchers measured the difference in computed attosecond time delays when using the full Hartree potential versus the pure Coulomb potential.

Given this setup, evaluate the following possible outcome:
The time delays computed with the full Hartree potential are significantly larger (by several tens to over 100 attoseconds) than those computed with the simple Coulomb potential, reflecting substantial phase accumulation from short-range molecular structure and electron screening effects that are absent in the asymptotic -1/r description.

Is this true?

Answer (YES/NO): NO